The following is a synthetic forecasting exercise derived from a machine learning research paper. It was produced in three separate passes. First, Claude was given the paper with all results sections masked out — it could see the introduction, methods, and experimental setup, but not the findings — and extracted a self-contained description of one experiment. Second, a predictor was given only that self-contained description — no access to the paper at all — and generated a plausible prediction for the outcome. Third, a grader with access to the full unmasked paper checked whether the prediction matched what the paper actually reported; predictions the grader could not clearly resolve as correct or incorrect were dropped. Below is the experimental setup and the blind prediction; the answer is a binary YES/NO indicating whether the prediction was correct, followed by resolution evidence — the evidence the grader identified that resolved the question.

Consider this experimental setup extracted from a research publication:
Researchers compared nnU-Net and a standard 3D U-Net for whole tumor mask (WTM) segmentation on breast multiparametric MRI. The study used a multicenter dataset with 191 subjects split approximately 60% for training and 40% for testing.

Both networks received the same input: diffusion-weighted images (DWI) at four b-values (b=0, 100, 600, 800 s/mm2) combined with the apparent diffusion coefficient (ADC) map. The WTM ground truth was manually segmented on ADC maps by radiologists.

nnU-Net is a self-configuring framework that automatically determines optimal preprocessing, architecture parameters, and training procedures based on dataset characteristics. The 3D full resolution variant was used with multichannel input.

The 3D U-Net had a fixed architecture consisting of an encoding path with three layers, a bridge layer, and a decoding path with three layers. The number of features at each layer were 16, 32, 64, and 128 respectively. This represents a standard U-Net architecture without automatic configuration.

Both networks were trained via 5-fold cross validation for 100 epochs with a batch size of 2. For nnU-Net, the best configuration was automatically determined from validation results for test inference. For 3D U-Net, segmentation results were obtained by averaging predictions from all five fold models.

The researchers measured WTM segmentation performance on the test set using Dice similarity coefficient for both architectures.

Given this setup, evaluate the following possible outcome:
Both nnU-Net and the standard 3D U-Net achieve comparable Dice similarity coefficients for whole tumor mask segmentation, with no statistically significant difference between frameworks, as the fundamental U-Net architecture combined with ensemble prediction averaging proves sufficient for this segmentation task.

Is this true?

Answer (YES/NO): NO